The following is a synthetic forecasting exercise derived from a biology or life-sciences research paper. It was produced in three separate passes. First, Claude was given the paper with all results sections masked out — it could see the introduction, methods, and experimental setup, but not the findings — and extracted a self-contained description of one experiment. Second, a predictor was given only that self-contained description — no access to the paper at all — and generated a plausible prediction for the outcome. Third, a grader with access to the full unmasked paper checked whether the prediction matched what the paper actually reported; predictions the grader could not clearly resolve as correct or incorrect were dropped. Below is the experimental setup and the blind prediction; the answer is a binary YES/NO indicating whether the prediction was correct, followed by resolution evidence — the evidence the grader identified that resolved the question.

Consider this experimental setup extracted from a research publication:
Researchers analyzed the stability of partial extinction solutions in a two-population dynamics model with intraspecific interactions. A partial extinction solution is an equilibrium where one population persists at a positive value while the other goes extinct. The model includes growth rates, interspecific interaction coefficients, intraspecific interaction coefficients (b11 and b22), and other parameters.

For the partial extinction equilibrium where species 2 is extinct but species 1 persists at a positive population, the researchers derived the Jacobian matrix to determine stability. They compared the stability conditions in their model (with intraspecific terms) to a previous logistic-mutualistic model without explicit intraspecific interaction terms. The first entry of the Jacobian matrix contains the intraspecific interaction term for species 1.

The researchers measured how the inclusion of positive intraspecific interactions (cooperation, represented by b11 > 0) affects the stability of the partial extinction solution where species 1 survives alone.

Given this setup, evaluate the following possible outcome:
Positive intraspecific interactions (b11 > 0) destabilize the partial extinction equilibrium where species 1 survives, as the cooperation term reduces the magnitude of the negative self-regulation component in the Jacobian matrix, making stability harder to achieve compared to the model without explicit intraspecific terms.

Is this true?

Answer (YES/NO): NO